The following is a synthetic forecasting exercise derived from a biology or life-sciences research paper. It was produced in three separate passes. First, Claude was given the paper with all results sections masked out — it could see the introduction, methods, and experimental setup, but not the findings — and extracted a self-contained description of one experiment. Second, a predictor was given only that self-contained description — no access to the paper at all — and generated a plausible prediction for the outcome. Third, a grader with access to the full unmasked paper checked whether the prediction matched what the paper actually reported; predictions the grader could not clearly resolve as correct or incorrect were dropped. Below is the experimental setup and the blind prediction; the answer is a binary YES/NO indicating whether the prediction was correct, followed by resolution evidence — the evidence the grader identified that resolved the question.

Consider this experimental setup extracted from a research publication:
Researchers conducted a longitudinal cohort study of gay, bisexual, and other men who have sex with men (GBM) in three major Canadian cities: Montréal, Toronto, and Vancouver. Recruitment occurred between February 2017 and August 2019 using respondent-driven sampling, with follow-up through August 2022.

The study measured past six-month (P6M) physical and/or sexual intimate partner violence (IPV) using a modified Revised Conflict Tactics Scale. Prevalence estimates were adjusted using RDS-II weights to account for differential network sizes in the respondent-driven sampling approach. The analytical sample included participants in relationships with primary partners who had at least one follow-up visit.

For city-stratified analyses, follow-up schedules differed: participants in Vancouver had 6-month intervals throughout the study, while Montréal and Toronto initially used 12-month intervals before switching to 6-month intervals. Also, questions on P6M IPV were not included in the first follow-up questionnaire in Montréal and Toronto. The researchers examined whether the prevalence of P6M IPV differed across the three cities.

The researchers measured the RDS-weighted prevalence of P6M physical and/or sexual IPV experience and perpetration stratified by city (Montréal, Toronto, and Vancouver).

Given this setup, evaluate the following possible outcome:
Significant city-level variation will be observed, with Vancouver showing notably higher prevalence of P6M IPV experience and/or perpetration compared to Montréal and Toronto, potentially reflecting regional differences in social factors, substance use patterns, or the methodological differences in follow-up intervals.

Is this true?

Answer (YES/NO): NO